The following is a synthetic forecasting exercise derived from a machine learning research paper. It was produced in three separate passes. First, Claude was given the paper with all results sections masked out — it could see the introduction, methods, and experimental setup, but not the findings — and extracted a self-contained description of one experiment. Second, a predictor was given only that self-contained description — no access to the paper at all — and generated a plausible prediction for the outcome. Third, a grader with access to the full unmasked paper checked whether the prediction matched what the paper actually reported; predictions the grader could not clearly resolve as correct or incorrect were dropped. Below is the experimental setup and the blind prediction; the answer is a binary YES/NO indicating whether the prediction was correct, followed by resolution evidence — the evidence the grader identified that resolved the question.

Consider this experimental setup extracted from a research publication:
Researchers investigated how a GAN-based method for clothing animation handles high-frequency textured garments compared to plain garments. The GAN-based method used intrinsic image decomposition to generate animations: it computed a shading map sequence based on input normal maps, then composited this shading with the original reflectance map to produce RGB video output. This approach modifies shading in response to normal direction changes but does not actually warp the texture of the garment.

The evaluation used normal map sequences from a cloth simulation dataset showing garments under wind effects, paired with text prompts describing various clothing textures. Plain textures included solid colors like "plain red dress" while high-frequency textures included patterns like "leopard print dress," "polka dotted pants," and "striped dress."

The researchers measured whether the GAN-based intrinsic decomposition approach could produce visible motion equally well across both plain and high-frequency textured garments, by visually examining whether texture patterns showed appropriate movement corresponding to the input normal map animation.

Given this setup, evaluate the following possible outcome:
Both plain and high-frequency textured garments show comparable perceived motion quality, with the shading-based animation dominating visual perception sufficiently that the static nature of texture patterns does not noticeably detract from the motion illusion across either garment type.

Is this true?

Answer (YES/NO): NO